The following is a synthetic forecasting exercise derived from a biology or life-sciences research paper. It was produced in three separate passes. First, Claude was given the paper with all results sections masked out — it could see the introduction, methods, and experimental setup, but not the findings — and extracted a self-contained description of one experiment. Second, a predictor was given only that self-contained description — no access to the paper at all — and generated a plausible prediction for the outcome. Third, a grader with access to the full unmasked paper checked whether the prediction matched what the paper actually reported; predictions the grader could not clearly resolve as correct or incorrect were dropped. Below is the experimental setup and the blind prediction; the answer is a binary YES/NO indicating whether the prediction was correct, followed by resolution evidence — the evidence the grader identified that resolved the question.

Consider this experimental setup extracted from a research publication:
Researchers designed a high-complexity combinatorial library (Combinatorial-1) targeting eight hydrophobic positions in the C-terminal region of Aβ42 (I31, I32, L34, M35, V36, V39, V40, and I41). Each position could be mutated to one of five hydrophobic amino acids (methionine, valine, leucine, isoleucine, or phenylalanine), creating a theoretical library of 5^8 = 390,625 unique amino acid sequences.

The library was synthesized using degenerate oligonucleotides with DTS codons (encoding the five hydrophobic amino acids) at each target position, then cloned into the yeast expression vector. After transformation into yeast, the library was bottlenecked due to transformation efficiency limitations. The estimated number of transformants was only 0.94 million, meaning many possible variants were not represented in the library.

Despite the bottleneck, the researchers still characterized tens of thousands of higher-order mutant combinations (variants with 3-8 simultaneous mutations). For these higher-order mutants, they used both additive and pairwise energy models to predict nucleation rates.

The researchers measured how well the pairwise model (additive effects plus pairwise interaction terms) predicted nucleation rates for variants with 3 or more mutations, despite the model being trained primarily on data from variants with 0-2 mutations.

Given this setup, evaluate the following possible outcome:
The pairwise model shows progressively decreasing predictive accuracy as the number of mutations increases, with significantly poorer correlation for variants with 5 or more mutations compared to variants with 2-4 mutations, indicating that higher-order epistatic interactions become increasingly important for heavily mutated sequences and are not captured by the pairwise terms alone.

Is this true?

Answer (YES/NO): NO